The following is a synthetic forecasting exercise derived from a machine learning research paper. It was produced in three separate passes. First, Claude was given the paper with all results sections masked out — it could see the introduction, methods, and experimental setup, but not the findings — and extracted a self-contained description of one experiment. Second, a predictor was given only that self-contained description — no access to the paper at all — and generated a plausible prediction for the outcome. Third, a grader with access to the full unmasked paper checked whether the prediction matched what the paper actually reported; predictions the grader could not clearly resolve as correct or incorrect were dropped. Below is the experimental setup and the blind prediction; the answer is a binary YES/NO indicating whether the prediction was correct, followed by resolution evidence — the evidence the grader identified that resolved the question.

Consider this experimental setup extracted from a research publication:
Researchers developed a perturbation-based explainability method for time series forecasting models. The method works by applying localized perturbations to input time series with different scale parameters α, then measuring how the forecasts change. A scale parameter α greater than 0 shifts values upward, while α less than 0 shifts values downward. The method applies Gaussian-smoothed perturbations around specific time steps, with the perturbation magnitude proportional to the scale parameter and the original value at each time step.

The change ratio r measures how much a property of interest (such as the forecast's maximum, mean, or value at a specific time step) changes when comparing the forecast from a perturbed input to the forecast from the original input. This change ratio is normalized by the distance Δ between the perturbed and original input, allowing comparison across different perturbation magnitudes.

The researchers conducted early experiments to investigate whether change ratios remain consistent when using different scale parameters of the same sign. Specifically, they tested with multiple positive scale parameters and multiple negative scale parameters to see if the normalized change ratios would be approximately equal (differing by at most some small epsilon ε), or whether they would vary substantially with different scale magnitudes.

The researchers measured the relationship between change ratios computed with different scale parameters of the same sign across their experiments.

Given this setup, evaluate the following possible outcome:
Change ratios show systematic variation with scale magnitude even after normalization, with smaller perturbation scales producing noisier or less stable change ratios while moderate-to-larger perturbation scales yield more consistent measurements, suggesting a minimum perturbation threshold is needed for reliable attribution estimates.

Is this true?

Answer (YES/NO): NO